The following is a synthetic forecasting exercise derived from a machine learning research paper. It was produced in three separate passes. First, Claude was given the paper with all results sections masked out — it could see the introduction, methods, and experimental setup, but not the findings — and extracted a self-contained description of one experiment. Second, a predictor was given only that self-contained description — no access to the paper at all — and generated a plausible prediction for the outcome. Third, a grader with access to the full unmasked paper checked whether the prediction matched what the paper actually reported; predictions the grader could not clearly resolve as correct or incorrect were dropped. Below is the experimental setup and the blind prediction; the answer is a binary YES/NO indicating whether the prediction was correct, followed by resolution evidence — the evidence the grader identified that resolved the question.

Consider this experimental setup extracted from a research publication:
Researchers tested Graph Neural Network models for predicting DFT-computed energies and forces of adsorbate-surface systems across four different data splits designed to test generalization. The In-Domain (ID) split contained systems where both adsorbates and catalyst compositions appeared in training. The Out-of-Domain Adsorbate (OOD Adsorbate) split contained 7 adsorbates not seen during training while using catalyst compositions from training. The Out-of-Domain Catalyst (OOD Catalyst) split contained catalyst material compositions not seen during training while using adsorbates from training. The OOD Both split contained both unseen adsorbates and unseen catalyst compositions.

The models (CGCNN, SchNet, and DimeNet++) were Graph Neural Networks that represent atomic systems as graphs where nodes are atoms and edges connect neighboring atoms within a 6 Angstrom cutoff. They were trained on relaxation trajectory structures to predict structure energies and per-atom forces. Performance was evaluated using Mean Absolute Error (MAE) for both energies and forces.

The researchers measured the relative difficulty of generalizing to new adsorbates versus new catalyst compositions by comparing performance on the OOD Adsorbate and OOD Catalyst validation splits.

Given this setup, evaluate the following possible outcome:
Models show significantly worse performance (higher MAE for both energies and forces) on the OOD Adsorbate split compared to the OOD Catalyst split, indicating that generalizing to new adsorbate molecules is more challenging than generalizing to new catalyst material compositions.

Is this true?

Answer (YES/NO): NO